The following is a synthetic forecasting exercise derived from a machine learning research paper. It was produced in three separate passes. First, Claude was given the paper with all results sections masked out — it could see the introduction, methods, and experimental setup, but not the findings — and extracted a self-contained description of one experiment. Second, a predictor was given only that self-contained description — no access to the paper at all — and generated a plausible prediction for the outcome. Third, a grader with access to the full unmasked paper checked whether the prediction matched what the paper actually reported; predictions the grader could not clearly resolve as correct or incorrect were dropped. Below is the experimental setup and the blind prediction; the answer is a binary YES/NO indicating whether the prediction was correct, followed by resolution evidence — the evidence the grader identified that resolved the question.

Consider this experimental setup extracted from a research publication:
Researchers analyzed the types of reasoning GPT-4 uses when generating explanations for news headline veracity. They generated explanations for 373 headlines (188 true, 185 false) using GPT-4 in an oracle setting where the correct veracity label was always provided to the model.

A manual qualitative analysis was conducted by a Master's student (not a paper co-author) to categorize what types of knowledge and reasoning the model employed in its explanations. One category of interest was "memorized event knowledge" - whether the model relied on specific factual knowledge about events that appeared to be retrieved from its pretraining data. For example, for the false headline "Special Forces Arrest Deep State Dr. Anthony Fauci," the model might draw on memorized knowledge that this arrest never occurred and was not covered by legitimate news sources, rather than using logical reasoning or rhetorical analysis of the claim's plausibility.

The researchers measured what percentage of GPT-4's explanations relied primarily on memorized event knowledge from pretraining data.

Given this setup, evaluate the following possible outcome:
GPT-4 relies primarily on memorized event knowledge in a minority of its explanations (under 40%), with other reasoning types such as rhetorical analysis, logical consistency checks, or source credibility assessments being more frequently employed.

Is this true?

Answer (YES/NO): NO